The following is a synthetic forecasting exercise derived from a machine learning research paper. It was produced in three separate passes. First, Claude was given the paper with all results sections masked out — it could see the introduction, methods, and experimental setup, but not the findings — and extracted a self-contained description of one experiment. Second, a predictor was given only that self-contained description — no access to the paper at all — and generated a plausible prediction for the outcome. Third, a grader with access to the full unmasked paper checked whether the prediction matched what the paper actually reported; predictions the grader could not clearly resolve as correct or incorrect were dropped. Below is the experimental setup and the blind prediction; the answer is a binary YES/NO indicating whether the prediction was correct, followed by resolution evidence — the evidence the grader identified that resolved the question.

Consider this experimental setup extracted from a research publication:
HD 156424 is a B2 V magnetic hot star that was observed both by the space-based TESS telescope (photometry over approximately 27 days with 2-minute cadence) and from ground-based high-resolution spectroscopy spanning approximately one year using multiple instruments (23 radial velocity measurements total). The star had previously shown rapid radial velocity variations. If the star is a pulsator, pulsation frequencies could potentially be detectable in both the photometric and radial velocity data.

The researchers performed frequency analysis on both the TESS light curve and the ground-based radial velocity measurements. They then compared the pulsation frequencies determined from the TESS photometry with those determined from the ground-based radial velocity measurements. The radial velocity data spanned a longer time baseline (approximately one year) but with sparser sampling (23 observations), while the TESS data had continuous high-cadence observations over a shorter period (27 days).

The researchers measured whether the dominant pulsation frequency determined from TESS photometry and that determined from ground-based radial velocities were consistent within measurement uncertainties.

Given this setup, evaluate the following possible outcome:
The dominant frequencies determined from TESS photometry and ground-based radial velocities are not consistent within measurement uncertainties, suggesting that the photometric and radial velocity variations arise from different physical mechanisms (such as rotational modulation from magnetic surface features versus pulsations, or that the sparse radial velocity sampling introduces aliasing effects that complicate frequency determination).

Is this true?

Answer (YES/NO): NO